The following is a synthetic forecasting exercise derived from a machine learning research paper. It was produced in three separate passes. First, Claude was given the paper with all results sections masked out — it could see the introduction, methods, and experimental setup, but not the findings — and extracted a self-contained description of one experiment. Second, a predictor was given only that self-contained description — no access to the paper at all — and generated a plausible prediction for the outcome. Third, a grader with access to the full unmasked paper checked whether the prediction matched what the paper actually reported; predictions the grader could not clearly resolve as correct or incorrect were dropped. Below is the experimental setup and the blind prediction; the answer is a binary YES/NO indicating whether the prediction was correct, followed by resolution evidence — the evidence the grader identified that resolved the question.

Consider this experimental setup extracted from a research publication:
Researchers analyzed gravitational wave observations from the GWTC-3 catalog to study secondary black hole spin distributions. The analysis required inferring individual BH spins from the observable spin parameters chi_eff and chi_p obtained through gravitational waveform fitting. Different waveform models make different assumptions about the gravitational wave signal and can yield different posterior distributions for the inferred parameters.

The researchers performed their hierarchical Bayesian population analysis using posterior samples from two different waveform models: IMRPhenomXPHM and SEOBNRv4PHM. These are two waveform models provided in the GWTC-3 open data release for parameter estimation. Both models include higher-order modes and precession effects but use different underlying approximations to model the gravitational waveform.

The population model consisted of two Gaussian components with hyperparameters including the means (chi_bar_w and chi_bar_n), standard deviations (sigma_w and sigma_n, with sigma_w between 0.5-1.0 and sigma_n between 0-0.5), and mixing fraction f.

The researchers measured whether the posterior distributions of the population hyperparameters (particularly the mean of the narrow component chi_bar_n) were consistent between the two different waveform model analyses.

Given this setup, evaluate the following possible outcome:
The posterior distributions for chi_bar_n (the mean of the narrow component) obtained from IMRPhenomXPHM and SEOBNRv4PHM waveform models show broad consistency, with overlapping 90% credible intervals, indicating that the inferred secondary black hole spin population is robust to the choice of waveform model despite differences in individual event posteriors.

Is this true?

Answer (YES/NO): YES